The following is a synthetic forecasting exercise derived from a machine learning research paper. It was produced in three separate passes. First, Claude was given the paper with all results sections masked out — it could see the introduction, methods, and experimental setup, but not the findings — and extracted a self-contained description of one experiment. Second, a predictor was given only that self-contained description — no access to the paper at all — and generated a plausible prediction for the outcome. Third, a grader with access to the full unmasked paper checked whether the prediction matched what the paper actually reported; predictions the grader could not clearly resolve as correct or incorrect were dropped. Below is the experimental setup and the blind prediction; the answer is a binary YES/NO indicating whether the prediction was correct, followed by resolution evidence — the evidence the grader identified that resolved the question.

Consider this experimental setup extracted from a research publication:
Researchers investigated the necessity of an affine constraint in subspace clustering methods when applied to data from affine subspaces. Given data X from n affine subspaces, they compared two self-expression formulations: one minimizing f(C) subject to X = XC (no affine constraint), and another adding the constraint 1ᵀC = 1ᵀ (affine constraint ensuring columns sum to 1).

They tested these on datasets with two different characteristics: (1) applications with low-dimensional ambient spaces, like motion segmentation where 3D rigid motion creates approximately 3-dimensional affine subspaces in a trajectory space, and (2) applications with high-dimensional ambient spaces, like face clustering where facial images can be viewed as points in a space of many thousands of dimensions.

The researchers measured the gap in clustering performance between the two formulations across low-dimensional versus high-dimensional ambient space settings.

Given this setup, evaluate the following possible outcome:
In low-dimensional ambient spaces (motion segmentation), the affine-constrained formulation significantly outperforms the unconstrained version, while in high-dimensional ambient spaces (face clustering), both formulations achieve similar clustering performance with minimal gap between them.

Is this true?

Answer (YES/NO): YES